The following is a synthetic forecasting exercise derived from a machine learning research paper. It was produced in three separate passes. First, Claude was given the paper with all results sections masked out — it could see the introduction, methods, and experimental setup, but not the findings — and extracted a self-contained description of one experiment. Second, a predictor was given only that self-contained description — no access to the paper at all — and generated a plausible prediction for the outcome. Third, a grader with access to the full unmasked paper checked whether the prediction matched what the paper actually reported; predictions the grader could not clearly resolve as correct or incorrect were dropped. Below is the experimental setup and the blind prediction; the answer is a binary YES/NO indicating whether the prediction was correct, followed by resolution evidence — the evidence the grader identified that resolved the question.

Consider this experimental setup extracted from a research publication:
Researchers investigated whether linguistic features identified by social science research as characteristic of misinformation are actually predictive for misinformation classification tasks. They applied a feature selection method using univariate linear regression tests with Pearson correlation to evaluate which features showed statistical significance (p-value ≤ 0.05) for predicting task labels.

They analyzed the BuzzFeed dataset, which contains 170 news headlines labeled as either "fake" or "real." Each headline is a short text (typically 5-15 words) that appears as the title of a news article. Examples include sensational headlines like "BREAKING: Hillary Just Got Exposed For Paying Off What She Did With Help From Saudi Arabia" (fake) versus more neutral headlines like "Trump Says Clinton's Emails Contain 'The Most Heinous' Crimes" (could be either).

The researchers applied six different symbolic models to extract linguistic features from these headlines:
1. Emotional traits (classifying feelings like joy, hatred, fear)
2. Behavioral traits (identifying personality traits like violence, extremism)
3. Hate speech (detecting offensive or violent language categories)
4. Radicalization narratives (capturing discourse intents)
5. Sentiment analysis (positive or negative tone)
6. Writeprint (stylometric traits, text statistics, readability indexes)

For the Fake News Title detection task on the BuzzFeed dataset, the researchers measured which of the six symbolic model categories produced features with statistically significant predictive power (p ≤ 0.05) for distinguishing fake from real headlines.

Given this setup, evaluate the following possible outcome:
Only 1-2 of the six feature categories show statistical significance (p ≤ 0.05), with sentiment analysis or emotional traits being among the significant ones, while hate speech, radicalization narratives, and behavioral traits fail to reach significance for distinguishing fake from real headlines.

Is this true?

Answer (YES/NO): NO